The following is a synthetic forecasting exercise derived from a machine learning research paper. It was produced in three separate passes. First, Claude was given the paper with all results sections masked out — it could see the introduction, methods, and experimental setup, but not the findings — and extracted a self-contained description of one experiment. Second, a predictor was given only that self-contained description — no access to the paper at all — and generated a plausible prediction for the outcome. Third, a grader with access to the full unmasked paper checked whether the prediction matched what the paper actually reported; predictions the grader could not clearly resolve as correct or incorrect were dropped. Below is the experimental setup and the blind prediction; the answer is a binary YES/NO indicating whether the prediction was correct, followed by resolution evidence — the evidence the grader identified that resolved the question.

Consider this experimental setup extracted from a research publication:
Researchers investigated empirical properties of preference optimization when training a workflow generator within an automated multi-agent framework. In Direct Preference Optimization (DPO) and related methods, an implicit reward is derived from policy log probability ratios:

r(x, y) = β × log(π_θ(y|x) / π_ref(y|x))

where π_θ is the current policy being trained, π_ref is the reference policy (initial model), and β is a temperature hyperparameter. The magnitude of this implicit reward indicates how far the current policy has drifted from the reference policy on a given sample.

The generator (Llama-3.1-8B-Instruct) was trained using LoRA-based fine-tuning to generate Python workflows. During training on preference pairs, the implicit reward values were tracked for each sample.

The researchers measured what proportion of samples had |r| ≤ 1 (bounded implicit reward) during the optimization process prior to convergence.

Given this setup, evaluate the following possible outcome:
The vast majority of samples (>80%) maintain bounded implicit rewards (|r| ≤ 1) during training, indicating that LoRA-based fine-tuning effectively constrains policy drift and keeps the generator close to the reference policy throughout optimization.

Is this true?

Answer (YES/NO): YES